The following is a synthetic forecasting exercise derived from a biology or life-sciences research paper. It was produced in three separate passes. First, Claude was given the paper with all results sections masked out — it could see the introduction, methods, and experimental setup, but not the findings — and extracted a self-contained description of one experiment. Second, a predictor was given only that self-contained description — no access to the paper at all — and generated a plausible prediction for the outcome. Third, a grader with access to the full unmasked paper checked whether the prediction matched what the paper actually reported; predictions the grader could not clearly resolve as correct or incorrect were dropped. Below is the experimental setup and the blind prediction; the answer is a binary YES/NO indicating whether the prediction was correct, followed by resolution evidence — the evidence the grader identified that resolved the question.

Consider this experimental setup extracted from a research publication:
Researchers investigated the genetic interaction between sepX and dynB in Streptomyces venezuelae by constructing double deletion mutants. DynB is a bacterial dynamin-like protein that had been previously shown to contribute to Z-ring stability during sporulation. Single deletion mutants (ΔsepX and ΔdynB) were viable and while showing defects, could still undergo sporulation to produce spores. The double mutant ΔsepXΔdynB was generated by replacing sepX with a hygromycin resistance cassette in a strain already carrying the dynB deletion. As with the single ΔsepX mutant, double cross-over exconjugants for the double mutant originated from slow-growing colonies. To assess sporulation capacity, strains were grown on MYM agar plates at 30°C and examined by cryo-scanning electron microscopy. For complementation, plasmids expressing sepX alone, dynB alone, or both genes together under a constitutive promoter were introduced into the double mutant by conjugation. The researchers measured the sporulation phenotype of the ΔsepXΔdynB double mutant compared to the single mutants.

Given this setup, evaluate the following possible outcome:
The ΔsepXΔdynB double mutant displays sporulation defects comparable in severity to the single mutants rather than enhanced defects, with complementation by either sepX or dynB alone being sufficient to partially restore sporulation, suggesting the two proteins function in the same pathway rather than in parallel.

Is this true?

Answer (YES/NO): NO